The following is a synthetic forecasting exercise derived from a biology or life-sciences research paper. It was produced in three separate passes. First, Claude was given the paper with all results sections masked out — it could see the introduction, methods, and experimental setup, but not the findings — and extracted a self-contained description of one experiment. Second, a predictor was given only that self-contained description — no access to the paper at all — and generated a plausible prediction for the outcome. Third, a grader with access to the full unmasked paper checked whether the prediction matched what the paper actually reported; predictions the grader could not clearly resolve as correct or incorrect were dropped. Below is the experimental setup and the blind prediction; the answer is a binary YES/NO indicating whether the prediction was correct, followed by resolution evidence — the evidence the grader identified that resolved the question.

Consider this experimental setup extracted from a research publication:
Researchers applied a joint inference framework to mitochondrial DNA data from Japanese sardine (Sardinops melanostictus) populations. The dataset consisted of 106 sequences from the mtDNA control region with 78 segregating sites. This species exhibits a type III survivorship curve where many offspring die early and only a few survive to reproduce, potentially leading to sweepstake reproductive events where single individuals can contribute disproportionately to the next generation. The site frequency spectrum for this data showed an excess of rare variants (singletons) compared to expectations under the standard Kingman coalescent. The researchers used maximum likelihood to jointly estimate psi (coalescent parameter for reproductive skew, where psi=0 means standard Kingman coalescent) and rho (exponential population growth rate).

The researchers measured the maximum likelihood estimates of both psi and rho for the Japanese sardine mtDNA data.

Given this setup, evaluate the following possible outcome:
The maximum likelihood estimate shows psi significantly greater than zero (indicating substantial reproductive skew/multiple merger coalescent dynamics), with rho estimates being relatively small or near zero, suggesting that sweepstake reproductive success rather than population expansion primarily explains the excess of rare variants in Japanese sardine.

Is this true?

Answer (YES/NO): YES